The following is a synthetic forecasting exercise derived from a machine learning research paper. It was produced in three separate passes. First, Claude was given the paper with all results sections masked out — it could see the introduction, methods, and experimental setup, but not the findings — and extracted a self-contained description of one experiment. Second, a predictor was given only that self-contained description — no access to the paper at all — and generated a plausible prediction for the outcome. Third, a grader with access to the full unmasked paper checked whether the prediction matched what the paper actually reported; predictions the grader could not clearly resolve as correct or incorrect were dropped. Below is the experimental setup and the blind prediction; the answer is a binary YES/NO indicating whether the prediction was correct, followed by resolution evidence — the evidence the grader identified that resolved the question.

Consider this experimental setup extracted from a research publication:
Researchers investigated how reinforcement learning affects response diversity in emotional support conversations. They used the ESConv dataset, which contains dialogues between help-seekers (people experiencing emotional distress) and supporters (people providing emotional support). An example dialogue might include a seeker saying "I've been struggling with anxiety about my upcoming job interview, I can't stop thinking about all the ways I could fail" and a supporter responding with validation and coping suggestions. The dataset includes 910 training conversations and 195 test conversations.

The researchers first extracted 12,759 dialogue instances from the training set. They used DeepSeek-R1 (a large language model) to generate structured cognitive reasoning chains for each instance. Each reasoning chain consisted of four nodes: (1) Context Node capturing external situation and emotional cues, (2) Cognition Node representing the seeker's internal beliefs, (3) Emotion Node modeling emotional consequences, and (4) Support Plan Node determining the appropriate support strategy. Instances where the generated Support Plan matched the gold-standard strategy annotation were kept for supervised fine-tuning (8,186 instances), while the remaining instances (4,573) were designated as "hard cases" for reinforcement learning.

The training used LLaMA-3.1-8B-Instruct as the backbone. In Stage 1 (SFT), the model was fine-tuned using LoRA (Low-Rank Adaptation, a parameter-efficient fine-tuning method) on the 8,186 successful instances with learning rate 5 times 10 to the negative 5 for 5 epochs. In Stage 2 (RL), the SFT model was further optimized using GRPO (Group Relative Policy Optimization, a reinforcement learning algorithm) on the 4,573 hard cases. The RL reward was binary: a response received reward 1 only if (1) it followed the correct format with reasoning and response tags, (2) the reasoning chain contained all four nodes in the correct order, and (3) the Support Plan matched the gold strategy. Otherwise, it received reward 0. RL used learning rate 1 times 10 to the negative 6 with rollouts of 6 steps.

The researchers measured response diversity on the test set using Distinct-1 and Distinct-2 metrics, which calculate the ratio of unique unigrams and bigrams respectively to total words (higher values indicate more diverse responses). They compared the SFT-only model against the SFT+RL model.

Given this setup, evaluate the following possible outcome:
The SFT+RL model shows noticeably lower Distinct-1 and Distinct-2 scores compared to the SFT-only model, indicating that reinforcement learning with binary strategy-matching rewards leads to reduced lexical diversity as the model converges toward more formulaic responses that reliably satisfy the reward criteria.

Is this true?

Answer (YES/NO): NO